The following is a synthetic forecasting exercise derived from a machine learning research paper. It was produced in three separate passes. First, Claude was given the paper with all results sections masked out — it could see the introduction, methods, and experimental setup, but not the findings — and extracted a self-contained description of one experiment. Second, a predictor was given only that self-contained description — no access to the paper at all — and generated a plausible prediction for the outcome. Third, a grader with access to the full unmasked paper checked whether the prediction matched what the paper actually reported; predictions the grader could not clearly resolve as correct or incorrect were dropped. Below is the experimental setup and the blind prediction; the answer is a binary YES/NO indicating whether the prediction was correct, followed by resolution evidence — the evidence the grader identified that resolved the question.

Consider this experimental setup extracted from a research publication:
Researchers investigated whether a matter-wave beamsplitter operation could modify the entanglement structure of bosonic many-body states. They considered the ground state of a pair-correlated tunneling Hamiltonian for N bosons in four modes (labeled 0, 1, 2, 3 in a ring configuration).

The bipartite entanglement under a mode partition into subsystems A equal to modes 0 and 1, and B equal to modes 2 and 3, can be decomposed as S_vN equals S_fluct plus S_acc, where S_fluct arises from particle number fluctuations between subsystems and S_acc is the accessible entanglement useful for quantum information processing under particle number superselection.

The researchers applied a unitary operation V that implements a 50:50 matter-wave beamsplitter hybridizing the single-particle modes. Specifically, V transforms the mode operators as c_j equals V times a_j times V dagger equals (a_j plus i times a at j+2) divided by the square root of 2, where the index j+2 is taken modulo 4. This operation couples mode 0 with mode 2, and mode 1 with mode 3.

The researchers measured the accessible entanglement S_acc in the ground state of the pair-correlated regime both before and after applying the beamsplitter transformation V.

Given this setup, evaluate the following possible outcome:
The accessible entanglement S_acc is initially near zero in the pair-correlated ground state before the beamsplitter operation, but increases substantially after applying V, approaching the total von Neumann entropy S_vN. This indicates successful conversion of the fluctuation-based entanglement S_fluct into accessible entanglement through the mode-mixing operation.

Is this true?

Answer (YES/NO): NO